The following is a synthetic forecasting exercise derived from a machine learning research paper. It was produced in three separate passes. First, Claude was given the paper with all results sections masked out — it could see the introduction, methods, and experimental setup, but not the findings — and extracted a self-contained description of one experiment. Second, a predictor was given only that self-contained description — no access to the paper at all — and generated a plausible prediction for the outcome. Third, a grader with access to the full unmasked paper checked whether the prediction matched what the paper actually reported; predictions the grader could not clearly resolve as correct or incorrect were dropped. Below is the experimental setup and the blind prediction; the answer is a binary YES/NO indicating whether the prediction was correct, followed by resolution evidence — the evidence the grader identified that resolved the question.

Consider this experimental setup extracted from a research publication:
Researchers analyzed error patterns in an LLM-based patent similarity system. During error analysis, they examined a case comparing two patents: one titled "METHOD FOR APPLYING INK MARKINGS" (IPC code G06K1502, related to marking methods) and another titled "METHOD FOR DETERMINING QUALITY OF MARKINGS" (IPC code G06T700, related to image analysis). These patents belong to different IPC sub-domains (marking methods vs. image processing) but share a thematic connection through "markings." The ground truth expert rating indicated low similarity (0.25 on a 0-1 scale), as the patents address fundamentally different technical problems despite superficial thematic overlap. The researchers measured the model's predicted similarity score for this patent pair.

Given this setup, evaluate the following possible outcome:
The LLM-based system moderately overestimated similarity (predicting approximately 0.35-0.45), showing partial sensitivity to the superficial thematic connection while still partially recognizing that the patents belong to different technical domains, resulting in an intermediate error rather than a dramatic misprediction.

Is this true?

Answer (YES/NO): NO